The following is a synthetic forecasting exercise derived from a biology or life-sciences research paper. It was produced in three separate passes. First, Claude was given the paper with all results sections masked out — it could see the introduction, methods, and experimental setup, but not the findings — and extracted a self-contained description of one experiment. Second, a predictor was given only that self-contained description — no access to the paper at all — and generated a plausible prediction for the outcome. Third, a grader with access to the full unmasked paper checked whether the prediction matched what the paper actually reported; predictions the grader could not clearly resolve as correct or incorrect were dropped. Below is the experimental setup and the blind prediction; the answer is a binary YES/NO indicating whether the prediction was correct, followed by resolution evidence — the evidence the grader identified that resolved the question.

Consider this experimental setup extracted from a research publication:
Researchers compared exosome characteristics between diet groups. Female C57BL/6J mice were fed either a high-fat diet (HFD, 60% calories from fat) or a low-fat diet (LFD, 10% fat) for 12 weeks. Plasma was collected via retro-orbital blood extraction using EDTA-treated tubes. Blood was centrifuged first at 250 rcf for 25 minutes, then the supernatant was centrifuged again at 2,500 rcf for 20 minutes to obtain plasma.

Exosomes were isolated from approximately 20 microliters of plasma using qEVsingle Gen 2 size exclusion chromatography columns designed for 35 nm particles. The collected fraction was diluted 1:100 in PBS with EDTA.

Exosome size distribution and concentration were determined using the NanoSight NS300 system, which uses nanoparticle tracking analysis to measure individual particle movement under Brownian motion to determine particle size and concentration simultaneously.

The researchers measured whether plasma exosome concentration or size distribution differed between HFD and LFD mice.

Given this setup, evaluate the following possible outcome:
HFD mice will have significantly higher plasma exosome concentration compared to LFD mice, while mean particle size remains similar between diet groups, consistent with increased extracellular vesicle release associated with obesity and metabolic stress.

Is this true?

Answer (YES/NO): NO